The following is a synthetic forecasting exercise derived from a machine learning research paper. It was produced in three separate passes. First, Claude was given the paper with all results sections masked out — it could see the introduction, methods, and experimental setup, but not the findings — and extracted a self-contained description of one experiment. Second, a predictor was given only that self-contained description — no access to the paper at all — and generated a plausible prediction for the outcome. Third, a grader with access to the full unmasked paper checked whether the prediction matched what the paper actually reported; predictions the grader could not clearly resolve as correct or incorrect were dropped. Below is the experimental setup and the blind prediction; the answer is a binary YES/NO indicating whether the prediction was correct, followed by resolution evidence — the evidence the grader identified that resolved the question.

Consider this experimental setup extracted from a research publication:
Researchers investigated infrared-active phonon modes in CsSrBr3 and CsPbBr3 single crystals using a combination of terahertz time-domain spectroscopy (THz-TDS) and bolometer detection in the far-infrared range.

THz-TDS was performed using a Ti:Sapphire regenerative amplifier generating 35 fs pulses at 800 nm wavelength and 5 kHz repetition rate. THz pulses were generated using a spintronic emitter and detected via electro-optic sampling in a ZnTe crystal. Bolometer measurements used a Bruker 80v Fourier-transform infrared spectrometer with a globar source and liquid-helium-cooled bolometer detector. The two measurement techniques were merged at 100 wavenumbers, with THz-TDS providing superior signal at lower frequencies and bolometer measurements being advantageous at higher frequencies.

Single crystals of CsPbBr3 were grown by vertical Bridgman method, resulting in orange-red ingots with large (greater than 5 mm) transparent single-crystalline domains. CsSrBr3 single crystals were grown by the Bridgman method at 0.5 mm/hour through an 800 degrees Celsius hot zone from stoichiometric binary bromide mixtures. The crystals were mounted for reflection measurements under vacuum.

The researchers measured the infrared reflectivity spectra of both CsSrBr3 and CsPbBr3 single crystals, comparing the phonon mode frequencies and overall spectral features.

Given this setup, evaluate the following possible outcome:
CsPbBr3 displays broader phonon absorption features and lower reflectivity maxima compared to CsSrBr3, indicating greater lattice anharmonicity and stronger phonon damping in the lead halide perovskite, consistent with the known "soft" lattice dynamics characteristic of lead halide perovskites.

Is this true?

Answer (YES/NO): NO